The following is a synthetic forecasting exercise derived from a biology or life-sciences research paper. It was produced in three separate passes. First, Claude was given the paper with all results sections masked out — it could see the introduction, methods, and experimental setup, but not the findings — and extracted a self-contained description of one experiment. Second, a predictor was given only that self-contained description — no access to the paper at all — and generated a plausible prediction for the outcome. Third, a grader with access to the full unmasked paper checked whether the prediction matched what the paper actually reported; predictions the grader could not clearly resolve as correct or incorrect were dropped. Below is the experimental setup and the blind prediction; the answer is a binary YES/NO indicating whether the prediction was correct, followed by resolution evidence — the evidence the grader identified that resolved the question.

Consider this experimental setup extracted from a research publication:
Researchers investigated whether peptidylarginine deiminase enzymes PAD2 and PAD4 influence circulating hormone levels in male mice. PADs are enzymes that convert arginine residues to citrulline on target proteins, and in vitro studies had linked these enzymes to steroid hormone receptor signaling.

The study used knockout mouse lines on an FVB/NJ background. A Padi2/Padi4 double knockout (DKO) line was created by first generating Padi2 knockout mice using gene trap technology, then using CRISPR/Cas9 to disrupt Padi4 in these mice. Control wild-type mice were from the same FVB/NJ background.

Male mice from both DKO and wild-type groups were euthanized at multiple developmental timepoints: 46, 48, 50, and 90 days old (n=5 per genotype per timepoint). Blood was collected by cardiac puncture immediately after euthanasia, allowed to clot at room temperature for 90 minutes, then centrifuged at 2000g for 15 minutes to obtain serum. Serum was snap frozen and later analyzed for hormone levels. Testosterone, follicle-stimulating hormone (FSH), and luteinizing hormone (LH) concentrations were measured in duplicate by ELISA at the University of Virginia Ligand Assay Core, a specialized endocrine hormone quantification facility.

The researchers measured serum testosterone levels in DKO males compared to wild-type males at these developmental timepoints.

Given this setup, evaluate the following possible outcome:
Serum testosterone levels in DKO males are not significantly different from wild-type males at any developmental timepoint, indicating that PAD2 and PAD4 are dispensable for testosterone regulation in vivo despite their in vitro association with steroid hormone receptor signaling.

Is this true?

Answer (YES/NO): NO